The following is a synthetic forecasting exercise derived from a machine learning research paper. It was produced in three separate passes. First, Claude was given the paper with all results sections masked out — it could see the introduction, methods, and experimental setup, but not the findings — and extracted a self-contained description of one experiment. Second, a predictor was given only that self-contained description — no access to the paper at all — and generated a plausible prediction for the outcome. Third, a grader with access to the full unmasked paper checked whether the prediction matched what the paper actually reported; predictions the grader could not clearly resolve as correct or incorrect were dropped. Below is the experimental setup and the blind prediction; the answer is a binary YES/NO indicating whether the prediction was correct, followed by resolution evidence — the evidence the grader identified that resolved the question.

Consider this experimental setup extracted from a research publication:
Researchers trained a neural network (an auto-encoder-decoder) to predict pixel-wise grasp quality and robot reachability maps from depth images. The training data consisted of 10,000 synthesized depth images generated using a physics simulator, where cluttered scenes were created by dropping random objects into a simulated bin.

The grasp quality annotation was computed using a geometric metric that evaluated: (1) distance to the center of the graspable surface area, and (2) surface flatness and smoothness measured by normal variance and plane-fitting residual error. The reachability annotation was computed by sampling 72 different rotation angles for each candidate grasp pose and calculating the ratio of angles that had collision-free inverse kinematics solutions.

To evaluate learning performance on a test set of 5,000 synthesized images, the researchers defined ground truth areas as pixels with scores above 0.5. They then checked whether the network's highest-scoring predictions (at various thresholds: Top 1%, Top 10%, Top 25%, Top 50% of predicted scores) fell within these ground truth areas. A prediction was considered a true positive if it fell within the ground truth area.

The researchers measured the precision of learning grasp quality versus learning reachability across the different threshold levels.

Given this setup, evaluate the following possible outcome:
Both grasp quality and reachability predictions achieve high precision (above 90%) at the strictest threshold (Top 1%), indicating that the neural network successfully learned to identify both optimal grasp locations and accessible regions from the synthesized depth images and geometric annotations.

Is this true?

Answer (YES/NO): YES